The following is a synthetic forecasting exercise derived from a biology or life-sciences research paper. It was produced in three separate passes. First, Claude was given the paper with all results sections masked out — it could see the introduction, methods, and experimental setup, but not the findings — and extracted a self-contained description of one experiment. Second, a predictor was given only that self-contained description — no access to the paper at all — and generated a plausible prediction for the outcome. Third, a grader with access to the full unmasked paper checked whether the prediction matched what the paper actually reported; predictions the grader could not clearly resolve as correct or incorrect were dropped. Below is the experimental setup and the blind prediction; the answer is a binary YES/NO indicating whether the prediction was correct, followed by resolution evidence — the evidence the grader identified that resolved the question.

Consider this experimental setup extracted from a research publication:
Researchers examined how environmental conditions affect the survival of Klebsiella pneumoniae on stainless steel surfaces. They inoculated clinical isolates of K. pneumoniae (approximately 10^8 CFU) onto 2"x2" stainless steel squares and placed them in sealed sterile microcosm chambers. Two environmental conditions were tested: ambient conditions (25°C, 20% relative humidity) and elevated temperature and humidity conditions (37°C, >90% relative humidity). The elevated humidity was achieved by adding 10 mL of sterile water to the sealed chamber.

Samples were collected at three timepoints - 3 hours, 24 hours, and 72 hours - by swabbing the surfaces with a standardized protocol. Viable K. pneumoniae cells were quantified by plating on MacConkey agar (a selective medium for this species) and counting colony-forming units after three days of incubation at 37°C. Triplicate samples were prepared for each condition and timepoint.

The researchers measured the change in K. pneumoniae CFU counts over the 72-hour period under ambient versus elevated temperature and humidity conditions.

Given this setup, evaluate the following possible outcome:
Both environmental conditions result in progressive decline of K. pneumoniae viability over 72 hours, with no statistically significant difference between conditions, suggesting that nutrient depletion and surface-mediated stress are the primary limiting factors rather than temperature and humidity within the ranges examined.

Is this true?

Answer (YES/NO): NO